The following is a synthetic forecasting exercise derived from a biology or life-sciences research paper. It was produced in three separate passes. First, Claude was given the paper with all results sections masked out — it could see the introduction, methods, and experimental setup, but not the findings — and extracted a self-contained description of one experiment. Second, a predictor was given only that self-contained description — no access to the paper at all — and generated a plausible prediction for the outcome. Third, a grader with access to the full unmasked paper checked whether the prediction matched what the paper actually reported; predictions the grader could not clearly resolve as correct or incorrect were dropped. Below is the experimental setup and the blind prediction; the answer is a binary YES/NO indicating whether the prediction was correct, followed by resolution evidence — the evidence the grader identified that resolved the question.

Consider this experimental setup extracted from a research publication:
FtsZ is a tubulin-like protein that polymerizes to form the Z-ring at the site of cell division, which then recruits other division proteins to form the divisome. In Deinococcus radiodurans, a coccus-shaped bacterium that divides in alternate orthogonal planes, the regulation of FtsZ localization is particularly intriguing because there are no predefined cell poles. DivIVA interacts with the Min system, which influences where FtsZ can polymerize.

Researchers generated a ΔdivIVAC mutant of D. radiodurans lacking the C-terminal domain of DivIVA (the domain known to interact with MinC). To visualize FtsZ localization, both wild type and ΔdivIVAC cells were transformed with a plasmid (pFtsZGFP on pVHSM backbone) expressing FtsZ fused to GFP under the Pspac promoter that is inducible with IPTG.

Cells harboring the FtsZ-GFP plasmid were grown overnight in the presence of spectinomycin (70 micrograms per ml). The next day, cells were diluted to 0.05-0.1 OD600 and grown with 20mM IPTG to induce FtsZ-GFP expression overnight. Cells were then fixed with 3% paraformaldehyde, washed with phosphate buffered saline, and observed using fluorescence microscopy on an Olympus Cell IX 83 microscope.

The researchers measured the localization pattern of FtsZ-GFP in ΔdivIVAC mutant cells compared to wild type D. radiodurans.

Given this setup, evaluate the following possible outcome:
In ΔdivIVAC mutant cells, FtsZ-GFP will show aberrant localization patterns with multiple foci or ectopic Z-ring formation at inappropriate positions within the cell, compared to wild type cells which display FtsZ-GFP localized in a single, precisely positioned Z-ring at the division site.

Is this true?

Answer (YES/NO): NO